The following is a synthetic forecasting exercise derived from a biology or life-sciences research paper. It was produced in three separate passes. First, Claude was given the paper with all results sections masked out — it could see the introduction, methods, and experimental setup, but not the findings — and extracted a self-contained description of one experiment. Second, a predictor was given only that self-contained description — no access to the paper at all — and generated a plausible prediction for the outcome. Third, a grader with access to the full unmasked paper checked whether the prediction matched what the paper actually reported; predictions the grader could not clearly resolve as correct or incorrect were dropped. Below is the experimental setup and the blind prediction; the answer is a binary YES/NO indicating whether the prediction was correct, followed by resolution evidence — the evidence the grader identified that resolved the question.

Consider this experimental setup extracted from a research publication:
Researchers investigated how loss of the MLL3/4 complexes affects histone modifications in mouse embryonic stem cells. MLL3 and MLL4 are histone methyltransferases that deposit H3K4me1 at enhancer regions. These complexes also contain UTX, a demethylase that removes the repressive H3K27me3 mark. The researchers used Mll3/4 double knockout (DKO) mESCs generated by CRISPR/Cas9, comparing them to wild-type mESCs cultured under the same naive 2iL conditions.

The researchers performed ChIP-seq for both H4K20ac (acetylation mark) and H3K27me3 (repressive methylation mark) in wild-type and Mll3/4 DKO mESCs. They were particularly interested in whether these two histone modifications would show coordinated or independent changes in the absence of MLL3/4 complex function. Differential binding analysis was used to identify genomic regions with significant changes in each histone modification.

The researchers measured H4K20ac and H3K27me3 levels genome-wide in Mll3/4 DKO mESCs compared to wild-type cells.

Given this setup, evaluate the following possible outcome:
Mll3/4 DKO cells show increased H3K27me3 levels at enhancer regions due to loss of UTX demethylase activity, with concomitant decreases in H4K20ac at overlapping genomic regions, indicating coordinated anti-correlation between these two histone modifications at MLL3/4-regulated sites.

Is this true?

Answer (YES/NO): YES